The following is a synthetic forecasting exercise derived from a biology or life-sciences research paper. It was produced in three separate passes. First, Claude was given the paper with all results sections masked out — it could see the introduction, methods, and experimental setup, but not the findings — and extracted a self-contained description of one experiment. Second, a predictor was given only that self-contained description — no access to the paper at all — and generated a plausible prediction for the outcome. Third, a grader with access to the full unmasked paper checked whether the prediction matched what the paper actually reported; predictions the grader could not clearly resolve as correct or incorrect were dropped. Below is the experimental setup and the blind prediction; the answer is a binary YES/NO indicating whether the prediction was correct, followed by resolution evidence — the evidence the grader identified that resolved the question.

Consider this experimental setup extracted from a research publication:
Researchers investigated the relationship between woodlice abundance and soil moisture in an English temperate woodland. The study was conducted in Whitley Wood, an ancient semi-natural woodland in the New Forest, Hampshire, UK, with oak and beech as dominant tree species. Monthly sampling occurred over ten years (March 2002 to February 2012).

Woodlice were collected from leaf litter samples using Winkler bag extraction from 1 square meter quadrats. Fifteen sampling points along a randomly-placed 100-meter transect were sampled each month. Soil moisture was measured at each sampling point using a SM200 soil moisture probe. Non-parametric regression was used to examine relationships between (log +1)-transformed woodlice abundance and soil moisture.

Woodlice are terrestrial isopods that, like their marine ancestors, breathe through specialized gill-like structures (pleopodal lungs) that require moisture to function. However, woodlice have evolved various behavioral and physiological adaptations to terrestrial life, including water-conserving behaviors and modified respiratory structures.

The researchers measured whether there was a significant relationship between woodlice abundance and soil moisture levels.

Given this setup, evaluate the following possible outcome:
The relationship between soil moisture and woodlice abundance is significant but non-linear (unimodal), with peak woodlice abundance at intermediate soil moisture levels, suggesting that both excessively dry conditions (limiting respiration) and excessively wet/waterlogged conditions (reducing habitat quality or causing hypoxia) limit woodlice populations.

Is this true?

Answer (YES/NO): NO